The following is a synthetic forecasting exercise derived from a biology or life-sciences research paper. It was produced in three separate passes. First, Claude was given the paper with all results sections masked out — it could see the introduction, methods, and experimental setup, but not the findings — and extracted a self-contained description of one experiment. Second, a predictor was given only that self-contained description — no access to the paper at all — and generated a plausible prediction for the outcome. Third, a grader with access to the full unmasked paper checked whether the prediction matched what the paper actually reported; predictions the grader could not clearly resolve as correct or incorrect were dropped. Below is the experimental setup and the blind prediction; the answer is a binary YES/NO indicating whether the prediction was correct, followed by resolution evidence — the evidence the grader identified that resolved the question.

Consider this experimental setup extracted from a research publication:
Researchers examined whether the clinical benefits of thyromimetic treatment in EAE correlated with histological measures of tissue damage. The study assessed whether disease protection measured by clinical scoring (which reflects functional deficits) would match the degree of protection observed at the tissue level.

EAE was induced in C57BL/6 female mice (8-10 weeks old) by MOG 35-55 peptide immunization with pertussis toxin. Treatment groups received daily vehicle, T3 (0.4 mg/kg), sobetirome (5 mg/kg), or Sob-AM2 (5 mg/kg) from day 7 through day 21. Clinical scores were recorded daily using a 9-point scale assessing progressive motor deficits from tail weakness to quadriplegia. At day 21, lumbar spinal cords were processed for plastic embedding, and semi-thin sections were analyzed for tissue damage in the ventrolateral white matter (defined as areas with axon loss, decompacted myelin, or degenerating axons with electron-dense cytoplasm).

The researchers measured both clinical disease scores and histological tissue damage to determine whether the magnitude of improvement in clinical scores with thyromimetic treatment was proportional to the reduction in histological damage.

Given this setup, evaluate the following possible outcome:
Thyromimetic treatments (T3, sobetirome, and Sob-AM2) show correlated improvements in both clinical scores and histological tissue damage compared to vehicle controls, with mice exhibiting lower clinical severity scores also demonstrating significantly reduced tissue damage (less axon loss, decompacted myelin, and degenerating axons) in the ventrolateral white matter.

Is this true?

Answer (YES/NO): YES